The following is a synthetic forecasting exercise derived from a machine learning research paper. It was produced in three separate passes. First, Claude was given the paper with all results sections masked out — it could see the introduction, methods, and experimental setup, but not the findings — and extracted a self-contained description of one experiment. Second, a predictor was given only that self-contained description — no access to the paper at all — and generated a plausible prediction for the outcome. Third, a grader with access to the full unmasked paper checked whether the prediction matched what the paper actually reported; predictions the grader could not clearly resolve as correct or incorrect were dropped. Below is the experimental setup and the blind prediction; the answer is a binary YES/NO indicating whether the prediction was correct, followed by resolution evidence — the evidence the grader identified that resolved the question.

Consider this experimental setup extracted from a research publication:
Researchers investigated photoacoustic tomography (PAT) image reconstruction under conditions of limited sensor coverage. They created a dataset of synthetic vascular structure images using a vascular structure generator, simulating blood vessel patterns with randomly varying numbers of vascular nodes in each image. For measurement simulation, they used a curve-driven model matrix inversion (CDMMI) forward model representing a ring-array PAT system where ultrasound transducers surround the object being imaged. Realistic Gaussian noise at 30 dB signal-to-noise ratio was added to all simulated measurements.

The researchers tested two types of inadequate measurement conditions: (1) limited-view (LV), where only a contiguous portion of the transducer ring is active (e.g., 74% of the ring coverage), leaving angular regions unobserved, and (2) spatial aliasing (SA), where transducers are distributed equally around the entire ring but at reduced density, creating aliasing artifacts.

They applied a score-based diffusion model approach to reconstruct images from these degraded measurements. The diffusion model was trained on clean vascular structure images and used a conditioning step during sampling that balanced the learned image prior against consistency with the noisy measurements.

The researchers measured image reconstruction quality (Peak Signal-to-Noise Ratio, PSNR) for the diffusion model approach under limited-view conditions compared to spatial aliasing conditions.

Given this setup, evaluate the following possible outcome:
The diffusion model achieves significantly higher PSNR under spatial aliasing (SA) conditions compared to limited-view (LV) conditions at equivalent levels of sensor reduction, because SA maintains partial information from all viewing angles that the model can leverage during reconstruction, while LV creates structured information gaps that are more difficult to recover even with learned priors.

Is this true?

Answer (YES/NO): YES